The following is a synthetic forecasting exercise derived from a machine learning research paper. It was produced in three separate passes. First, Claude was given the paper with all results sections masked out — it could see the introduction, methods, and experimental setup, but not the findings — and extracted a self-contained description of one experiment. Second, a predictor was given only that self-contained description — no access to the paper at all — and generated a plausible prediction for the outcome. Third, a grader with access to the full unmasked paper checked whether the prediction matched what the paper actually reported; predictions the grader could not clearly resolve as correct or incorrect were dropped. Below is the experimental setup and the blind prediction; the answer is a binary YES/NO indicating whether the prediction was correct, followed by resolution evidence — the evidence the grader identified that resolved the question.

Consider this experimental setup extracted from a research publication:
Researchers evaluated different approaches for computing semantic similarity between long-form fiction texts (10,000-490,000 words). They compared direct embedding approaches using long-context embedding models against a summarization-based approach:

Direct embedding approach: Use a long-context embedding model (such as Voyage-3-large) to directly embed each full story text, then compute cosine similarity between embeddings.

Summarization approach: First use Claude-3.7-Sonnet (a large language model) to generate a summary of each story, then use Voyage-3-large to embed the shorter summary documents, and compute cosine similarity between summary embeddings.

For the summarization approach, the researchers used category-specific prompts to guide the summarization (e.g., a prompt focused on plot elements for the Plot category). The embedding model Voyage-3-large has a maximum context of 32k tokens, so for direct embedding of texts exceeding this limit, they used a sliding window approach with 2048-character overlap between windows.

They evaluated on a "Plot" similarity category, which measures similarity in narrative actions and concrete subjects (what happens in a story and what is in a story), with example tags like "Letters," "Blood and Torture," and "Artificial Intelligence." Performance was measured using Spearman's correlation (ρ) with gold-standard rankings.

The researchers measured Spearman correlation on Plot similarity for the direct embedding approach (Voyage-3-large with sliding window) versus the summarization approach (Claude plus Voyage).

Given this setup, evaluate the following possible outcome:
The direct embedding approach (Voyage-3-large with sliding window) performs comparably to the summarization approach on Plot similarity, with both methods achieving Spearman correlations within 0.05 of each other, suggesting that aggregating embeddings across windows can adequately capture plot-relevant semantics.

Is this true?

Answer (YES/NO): NO